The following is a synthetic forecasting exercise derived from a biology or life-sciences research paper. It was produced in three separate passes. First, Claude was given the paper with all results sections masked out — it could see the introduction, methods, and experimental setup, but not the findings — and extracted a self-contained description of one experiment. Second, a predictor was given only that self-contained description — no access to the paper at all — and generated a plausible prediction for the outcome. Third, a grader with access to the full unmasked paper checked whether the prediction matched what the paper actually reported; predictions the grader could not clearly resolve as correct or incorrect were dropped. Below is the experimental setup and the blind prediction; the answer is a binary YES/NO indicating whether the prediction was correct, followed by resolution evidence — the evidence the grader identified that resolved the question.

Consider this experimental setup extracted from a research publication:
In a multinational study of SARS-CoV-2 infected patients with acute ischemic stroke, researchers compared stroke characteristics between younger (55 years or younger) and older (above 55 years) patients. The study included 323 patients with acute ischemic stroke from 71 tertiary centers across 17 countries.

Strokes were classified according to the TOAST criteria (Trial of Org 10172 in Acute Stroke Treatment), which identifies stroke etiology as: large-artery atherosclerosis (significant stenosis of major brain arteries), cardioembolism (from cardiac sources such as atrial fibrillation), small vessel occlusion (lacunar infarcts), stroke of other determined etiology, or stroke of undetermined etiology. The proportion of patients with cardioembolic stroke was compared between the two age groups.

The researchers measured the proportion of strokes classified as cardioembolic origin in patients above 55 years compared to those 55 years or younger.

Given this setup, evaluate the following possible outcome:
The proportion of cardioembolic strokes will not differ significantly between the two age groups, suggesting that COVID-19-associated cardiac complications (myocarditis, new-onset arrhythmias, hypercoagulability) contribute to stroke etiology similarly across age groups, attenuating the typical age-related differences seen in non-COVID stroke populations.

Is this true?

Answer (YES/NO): NO